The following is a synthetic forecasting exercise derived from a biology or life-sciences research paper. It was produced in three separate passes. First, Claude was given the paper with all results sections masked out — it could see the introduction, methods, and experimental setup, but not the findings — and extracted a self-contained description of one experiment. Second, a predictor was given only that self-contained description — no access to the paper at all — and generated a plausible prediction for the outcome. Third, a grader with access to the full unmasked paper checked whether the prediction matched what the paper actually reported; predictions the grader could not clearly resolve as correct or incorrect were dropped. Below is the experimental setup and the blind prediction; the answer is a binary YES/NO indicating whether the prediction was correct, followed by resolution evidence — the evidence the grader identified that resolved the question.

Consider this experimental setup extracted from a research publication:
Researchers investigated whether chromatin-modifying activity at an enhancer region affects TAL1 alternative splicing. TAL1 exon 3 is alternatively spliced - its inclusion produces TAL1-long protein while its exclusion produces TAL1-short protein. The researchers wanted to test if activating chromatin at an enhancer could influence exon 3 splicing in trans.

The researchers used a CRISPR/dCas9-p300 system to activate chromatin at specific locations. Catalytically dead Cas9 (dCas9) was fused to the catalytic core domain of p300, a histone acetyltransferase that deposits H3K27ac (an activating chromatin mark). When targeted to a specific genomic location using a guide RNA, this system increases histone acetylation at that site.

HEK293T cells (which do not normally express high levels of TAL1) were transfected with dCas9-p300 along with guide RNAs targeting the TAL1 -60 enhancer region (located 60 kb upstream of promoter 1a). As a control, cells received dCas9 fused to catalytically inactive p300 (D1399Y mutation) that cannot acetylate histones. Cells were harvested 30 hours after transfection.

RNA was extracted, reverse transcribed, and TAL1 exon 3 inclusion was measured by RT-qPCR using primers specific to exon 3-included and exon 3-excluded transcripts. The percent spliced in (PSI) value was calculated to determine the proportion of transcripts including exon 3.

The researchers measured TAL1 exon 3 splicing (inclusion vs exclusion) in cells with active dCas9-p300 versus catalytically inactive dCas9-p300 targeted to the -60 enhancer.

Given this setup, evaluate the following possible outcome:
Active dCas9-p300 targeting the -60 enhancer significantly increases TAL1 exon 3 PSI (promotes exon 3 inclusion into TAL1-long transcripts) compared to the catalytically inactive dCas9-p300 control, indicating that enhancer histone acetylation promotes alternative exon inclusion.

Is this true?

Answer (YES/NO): YES